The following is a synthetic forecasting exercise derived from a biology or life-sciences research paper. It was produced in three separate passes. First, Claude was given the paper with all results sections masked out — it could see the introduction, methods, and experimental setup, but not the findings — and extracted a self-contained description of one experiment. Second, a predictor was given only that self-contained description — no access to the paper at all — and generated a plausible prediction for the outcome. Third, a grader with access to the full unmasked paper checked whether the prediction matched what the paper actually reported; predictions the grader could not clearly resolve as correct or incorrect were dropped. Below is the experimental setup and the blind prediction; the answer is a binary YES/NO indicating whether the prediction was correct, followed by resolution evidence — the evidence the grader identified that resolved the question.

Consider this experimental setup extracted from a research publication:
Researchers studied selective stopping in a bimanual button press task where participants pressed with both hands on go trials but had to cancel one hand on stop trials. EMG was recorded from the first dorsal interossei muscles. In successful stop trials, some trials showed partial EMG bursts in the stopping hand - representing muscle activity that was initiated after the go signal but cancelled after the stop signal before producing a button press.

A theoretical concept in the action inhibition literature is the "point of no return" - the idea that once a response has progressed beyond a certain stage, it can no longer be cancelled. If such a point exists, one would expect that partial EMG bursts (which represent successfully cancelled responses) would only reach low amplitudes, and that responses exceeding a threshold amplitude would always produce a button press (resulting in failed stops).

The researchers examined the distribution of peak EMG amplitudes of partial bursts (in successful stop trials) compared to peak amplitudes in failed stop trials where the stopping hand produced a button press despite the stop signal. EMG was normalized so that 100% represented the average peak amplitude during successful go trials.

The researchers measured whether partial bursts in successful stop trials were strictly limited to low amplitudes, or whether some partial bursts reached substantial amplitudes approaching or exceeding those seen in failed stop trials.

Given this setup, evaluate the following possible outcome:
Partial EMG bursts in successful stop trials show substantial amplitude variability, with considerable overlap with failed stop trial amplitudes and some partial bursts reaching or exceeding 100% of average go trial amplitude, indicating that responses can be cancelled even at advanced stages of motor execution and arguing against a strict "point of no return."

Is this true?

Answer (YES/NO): YES